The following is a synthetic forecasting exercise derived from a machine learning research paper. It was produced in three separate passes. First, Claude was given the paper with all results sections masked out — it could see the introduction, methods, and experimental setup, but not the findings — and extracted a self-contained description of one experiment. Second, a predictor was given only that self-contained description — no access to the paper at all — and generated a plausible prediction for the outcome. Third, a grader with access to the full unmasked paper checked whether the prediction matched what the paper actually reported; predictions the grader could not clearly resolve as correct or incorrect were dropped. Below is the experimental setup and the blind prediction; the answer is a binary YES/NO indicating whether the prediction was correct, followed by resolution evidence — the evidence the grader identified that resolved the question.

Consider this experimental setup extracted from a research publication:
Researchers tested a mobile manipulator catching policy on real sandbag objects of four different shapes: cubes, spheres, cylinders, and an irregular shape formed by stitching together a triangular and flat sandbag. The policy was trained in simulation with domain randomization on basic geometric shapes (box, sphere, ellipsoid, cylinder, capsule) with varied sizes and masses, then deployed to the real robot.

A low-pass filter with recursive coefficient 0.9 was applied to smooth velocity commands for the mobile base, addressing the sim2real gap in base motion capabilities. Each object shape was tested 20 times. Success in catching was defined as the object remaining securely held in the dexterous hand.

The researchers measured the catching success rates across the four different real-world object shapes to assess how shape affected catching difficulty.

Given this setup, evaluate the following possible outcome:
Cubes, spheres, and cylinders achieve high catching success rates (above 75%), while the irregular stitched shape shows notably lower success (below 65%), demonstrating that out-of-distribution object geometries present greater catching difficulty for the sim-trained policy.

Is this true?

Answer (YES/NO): NO